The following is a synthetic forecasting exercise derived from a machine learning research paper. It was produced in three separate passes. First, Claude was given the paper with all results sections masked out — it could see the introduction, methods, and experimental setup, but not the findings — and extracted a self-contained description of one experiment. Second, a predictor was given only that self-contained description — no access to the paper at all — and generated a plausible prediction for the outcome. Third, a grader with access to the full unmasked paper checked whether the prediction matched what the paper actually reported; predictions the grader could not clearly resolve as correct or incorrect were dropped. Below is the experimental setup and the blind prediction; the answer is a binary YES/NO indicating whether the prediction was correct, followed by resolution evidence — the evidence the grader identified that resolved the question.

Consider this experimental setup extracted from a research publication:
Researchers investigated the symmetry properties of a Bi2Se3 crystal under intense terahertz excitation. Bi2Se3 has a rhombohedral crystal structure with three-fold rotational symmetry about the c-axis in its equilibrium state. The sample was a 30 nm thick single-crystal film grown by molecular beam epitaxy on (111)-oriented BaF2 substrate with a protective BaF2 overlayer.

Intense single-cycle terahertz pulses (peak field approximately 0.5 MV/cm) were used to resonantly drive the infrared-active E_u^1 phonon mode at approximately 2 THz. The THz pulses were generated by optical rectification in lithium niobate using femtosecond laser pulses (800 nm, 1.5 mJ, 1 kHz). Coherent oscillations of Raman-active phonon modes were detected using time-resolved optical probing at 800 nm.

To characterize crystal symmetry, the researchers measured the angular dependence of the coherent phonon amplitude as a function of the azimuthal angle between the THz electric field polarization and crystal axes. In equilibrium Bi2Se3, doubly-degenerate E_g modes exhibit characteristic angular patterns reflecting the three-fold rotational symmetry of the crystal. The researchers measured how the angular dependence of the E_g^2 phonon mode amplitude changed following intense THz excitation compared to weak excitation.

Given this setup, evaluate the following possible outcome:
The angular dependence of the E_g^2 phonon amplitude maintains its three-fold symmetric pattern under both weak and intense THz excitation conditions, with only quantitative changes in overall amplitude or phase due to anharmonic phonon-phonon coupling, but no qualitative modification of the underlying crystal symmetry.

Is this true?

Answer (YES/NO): NO